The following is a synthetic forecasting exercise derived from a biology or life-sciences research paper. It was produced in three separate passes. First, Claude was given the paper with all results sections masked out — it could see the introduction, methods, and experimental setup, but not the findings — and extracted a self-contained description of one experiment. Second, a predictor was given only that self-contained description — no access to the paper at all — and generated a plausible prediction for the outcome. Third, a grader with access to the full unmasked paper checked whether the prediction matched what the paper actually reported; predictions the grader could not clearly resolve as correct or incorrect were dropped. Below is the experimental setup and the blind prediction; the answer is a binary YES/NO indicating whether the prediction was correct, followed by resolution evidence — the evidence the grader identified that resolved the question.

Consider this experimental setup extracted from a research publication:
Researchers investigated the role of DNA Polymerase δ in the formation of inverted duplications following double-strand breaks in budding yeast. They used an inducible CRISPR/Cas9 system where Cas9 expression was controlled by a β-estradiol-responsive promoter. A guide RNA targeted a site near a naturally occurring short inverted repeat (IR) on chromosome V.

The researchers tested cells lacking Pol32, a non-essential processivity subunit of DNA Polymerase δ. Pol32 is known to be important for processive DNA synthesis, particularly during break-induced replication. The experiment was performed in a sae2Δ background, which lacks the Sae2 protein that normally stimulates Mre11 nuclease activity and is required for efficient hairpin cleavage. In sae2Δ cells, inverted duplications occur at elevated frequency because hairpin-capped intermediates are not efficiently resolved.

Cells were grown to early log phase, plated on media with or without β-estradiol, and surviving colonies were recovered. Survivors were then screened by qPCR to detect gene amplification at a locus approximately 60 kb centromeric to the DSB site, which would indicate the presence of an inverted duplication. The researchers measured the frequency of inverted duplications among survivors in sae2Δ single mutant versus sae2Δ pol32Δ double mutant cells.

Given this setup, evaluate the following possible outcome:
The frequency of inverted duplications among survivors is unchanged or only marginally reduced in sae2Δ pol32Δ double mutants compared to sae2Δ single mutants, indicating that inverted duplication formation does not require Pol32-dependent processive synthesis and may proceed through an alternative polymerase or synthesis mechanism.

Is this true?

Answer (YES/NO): NO